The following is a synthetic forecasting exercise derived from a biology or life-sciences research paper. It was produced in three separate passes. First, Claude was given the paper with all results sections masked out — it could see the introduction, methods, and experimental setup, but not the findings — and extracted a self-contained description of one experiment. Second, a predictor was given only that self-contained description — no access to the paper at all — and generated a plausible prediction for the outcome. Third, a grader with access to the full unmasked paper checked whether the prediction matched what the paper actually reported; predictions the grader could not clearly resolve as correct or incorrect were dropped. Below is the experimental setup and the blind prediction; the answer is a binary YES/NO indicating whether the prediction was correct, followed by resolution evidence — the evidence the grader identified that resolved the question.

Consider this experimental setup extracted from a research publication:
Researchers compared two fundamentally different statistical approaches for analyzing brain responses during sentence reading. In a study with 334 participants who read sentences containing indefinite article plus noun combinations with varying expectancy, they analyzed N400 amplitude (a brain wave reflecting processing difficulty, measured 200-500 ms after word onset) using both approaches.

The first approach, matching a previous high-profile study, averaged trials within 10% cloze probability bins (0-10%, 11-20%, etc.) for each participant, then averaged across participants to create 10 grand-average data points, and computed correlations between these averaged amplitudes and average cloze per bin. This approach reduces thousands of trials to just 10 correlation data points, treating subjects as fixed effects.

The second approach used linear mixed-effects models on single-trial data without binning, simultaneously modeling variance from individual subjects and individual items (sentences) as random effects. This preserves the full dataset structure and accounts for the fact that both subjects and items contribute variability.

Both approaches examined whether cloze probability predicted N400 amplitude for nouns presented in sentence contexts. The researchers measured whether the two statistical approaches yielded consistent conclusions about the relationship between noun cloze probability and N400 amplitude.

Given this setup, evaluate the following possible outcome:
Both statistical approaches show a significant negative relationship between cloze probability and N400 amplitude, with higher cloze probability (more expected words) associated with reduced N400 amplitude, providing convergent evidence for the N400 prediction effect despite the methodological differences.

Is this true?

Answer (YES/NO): YES